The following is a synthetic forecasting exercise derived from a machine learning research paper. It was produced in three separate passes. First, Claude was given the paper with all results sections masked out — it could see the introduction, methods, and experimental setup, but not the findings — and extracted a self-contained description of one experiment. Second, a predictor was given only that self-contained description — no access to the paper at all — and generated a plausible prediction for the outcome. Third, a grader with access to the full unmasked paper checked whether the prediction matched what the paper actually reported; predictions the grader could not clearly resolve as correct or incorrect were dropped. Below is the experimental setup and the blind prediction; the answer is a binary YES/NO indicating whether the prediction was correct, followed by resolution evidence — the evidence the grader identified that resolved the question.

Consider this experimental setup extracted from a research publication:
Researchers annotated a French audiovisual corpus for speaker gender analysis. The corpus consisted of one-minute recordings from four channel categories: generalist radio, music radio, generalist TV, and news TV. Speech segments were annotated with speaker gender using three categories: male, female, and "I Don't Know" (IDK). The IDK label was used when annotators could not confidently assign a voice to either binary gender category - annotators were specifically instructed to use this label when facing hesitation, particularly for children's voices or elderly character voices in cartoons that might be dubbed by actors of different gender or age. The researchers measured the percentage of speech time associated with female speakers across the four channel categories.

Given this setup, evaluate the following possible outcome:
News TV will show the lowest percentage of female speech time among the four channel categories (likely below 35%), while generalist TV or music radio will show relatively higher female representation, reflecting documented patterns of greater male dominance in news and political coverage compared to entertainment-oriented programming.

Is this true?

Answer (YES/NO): NO